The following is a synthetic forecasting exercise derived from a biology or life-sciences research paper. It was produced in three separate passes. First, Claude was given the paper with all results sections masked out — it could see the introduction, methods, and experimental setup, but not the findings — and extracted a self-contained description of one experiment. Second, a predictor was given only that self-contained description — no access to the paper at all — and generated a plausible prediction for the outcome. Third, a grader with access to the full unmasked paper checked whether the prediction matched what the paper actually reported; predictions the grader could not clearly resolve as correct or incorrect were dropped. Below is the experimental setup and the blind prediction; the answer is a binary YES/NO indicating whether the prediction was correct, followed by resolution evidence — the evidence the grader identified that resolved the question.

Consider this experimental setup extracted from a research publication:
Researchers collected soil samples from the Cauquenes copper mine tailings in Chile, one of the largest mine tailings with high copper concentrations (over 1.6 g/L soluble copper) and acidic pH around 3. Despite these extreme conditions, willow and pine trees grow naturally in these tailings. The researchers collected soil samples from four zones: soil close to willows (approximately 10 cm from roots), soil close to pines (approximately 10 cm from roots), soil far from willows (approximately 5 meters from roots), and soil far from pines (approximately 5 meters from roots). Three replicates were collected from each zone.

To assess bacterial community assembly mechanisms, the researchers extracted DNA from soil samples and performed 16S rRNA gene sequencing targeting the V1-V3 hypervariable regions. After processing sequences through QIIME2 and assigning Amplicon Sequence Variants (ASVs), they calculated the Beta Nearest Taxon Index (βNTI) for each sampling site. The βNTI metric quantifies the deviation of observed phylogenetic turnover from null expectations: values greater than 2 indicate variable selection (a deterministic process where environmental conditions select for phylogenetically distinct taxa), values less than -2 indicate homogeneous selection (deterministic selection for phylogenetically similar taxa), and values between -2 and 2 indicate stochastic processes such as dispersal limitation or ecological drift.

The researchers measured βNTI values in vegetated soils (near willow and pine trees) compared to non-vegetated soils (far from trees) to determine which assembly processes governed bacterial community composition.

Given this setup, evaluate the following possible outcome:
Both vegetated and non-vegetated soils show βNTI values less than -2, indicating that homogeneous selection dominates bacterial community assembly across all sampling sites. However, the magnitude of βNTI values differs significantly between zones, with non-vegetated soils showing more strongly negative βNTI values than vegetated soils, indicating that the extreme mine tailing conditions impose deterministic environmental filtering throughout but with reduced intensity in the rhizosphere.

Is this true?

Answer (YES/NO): NO